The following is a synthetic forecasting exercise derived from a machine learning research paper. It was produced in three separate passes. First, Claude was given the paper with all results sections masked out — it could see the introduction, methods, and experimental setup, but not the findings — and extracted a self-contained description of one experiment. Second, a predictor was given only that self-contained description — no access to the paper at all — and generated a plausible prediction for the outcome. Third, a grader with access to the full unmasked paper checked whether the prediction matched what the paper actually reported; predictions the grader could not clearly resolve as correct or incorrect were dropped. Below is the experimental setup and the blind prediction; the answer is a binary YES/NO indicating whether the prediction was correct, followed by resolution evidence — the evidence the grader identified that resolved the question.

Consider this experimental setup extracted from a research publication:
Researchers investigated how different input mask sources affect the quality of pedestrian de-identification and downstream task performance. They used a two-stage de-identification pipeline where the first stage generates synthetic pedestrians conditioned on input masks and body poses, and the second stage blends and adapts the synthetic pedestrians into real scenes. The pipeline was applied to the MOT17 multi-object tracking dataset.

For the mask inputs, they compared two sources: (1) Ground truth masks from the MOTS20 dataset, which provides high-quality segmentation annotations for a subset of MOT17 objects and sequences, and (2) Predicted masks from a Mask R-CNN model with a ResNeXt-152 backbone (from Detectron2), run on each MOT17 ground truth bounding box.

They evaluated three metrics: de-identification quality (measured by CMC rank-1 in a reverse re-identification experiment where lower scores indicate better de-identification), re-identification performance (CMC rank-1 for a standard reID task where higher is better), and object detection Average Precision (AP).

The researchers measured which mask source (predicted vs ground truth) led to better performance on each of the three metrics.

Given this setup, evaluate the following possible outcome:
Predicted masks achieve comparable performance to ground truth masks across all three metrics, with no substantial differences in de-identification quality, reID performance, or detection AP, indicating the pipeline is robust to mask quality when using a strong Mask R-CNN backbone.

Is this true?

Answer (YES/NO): NO